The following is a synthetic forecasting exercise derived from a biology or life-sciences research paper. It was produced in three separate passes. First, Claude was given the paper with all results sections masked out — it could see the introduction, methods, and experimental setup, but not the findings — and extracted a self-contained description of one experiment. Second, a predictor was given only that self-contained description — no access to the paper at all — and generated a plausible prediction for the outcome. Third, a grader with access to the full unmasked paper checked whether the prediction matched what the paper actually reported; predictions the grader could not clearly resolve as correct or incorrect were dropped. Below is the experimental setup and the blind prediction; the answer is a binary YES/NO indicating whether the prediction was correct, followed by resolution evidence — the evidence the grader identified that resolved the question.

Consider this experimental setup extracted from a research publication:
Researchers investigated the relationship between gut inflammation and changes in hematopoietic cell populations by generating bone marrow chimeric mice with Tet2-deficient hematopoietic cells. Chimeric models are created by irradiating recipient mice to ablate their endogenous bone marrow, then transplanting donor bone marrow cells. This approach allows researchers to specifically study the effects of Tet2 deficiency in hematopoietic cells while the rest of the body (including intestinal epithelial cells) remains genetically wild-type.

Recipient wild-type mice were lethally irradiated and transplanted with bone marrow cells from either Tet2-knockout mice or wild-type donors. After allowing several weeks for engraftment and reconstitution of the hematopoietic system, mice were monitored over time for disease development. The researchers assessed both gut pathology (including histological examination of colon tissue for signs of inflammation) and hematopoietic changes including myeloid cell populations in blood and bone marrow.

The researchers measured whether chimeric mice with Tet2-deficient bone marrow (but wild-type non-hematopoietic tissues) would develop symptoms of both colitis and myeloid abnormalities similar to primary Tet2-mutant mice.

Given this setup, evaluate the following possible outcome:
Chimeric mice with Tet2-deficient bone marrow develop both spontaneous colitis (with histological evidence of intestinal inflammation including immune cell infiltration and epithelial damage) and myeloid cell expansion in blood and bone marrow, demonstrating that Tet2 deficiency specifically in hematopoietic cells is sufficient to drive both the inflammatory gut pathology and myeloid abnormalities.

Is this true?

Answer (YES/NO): YES